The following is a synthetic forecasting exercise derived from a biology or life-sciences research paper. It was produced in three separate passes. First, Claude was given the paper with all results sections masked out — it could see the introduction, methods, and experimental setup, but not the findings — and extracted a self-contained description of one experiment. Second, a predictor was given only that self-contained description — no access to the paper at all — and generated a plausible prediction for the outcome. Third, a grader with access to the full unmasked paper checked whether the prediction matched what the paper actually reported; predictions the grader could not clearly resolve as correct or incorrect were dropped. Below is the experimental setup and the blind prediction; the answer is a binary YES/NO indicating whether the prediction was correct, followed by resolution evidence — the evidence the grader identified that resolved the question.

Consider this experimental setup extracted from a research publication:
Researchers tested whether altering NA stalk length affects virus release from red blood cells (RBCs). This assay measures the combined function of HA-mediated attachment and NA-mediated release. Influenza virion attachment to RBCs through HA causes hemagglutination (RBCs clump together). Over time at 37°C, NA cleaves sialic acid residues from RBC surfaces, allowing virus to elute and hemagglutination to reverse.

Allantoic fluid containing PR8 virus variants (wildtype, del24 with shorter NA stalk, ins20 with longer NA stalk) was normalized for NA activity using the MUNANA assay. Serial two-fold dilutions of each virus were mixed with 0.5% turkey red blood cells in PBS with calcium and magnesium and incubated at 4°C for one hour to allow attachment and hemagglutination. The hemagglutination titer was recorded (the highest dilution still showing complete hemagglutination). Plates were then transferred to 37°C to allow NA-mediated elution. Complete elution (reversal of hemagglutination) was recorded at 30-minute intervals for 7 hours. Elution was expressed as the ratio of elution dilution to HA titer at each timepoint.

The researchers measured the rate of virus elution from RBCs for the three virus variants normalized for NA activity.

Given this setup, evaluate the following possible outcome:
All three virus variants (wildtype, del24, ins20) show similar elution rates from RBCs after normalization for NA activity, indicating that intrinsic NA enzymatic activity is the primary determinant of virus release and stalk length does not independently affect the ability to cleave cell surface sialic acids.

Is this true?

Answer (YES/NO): NO